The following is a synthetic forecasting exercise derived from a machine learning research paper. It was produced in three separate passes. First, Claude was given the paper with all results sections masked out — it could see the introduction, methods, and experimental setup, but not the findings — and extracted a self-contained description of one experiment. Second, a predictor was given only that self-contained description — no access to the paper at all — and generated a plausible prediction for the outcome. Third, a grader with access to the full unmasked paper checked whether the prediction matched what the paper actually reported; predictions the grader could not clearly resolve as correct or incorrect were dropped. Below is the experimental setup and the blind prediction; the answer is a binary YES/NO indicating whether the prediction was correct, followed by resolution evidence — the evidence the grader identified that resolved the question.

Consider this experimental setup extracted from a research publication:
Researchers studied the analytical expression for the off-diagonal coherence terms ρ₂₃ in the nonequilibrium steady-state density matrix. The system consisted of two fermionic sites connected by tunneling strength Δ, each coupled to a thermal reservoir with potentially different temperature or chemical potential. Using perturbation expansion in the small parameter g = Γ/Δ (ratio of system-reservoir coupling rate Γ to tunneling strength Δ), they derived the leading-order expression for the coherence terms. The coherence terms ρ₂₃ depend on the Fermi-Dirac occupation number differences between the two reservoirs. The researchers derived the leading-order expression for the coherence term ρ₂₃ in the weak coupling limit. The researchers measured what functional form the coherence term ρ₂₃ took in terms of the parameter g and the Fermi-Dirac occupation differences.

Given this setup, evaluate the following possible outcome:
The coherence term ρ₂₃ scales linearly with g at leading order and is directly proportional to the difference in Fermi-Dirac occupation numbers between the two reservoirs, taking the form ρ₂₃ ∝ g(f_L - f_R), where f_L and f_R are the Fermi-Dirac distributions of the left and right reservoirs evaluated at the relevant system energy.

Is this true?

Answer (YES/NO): NO